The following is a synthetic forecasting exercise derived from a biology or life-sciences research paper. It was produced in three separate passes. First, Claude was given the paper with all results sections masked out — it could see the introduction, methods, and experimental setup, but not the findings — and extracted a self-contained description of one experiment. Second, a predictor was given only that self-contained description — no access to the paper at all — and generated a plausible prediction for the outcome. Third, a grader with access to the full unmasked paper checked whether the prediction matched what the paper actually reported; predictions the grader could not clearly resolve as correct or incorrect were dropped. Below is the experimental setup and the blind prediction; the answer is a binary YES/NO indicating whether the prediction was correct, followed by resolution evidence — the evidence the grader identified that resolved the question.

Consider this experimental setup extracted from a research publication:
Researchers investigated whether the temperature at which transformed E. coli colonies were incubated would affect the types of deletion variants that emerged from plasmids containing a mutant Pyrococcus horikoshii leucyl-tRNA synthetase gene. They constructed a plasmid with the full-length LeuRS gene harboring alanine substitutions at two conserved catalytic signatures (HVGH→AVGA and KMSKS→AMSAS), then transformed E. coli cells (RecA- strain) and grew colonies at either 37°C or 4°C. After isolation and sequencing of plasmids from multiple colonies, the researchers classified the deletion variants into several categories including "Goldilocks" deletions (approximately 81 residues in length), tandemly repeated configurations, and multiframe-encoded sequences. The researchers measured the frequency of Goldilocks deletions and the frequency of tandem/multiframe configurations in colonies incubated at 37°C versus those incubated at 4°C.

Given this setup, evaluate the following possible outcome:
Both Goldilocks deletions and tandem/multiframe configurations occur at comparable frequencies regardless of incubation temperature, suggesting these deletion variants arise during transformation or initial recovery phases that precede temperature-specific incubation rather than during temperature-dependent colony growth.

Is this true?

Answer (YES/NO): NO